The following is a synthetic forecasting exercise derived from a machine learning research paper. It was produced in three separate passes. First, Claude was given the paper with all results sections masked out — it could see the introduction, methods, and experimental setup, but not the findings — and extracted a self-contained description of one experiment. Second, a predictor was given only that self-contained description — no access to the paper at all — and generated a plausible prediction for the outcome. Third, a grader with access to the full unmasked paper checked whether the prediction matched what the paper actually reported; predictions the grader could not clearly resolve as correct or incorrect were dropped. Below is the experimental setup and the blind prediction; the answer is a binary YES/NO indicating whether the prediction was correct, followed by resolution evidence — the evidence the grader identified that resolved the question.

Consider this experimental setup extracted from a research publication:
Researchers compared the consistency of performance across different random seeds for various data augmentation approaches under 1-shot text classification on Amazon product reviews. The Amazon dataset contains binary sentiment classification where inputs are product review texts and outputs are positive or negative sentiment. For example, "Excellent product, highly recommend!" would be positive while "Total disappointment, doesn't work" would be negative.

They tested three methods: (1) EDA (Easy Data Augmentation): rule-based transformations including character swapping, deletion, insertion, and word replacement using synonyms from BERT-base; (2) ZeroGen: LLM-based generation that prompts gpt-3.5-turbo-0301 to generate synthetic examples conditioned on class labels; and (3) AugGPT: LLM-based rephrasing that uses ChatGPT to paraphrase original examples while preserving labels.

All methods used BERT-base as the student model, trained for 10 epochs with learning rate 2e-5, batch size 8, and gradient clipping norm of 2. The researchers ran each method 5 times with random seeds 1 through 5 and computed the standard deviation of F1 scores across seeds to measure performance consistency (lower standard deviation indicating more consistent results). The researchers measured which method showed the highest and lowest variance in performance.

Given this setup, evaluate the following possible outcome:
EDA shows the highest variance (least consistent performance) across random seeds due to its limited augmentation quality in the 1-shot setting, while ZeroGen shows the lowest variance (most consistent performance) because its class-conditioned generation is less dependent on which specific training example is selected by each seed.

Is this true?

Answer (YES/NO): NO